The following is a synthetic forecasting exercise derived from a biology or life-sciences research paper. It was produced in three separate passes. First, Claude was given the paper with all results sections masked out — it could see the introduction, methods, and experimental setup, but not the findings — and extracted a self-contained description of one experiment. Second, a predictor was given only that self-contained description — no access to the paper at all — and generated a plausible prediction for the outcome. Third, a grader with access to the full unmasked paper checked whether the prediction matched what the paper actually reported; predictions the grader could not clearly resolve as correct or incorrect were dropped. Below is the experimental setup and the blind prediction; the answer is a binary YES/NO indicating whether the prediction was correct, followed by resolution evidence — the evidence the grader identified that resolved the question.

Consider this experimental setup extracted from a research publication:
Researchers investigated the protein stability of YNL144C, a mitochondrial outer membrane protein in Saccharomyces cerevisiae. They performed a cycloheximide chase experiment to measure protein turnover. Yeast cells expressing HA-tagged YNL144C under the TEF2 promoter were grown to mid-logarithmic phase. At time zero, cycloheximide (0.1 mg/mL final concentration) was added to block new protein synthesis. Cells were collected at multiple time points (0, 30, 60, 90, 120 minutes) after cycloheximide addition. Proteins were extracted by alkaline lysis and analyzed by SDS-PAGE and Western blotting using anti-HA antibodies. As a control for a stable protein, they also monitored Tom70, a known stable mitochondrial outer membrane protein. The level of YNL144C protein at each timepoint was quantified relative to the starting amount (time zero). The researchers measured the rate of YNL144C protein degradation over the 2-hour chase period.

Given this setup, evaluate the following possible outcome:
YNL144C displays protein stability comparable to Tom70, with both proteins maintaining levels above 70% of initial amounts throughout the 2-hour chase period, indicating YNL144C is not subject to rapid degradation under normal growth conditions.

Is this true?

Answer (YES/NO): NO